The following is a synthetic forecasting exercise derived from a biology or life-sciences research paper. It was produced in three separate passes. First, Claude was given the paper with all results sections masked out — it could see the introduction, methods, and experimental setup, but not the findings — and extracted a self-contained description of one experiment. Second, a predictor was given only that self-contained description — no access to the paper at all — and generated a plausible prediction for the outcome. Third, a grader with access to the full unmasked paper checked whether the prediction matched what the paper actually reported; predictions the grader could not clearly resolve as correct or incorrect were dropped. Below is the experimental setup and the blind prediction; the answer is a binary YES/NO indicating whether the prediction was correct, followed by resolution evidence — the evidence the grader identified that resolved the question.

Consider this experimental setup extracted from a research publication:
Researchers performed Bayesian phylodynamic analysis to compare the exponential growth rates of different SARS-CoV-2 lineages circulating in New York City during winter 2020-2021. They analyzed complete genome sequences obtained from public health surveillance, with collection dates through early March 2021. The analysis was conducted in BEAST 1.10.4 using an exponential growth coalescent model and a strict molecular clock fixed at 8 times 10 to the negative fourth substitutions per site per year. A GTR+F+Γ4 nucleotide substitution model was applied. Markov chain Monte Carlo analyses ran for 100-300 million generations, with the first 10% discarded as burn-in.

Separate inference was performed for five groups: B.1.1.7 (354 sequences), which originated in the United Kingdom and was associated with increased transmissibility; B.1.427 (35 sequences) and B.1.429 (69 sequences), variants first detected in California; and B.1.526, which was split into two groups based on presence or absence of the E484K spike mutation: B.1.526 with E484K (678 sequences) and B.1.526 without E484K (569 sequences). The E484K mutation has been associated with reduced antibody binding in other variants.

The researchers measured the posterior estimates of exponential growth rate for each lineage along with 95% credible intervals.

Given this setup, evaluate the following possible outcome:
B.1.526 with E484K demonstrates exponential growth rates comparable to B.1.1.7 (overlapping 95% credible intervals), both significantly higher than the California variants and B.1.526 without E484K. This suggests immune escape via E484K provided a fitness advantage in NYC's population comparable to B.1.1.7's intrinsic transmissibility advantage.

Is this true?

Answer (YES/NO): NO